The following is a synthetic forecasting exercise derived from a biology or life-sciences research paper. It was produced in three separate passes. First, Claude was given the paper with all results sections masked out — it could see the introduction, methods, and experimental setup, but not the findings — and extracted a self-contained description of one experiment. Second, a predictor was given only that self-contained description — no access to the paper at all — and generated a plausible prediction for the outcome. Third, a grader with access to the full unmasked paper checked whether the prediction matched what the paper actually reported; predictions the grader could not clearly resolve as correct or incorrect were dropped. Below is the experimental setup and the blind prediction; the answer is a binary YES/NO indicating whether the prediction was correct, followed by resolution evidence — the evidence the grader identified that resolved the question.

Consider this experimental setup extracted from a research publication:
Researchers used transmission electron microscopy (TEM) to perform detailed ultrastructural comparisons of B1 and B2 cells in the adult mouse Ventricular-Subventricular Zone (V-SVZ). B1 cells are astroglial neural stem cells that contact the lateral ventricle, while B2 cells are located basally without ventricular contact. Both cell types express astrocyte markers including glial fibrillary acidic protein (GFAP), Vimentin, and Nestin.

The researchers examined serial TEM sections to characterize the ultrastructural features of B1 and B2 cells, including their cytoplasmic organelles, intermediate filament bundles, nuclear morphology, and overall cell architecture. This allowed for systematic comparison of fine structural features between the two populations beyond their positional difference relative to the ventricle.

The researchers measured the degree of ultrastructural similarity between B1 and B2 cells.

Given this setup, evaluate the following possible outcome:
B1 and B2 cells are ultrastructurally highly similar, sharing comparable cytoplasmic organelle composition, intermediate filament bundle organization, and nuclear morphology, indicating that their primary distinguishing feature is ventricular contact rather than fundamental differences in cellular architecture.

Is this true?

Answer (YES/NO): YES